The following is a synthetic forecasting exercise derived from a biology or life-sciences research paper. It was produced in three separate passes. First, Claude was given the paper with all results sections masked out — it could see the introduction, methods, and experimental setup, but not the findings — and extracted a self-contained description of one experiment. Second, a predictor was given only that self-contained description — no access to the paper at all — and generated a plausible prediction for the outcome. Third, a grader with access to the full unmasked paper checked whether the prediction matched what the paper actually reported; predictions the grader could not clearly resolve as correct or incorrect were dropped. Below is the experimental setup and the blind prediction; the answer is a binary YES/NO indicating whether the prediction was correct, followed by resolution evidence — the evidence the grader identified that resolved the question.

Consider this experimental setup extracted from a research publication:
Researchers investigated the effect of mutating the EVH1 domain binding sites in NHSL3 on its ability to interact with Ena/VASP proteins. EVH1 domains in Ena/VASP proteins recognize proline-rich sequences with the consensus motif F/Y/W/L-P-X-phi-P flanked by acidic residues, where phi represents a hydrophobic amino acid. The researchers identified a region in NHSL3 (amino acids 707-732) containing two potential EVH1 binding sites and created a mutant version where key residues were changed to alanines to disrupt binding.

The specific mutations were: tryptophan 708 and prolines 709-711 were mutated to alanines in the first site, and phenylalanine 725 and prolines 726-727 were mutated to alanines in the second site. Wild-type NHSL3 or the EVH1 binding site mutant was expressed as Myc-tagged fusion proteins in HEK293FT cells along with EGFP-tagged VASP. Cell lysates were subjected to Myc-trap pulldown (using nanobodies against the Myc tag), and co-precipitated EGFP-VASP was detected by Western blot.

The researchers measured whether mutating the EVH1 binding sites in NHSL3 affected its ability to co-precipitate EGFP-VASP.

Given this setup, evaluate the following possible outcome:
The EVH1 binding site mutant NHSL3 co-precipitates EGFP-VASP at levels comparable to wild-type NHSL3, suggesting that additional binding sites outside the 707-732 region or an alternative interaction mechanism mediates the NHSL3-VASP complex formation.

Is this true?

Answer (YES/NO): NO